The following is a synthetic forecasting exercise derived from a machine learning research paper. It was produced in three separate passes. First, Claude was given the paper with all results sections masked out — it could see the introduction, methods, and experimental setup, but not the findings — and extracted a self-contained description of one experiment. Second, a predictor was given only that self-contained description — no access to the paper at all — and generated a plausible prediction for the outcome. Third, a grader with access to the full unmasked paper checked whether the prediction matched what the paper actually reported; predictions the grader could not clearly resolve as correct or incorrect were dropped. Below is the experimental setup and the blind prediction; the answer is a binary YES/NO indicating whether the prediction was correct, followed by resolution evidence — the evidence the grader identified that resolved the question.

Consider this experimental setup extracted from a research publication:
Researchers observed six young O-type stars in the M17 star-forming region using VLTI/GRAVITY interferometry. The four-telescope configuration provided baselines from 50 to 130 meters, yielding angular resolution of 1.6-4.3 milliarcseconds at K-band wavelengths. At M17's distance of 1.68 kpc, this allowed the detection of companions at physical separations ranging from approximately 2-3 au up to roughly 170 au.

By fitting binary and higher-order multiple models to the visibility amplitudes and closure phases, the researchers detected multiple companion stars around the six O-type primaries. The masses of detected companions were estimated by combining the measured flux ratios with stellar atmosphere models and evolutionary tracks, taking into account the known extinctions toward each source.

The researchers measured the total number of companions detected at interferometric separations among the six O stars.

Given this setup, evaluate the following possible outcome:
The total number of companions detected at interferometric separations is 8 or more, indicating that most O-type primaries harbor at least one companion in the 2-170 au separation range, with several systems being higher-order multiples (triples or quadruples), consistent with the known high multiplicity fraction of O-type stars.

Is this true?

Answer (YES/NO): YES